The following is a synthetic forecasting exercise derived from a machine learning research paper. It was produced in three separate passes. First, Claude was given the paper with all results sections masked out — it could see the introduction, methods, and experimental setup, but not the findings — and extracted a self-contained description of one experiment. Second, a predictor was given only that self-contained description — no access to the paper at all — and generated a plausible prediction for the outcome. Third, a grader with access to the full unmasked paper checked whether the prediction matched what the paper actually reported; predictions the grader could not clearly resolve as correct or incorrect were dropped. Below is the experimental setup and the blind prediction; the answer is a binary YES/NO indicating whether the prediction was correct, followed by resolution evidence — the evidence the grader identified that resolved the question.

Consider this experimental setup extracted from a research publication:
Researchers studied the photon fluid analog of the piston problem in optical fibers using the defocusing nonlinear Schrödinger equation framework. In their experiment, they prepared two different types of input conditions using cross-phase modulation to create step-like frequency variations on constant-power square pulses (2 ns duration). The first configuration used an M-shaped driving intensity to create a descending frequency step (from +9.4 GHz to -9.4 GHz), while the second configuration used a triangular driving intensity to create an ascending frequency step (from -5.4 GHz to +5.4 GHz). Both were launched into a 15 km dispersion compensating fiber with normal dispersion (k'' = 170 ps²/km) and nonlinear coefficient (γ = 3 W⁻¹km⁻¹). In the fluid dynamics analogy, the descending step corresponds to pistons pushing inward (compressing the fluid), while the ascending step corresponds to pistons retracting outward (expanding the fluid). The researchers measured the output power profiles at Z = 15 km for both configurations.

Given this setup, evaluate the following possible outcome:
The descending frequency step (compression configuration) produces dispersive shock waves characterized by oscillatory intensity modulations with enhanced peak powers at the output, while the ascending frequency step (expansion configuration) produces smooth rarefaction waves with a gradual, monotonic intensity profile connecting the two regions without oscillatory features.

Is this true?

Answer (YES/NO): YES